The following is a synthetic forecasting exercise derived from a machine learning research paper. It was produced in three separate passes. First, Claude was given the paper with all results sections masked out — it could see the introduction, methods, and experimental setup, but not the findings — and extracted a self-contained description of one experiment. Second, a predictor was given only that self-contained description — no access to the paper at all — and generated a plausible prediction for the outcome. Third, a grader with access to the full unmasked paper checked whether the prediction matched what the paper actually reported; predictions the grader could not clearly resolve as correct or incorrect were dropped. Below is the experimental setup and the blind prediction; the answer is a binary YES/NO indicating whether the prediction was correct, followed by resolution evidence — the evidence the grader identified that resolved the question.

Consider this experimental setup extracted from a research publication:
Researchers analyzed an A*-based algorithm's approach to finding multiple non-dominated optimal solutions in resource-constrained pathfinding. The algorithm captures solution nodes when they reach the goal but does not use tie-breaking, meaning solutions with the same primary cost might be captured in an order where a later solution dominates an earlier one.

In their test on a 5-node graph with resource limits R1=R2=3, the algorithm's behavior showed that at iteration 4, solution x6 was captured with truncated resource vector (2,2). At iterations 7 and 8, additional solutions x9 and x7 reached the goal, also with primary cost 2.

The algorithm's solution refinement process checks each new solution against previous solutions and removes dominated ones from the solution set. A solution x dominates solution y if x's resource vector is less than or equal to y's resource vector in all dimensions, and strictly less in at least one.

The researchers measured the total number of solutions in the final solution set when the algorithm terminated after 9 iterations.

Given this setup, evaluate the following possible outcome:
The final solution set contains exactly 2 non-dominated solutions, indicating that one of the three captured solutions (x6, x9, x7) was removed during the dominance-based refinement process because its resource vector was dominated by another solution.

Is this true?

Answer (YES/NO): YES